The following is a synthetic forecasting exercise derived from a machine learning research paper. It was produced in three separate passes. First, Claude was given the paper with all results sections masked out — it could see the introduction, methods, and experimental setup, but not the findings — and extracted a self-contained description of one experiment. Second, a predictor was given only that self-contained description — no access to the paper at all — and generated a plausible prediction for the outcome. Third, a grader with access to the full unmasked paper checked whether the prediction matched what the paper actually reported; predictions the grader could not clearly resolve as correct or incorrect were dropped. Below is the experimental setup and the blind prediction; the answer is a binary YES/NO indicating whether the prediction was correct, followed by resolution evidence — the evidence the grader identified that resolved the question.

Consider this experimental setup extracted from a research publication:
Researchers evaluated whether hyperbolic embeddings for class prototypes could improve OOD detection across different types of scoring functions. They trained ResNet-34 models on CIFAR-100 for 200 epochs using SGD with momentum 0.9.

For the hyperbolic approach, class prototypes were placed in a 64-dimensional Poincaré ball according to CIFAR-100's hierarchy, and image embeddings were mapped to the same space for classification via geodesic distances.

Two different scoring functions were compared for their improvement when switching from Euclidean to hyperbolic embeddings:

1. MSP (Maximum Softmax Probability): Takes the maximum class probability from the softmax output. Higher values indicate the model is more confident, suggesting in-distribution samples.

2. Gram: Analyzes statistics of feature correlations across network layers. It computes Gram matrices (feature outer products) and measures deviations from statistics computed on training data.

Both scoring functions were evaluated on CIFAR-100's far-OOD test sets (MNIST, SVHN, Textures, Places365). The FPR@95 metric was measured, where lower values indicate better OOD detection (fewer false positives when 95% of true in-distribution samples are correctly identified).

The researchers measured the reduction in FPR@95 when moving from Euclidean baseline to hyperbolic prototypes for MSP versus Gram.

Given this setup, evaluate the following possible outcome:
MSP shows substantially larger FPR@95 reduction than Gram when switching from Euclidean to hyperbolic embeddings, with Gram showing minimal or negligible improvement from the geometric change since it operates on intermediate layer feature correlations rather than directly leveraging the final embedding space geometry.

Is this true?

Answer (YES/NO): NO